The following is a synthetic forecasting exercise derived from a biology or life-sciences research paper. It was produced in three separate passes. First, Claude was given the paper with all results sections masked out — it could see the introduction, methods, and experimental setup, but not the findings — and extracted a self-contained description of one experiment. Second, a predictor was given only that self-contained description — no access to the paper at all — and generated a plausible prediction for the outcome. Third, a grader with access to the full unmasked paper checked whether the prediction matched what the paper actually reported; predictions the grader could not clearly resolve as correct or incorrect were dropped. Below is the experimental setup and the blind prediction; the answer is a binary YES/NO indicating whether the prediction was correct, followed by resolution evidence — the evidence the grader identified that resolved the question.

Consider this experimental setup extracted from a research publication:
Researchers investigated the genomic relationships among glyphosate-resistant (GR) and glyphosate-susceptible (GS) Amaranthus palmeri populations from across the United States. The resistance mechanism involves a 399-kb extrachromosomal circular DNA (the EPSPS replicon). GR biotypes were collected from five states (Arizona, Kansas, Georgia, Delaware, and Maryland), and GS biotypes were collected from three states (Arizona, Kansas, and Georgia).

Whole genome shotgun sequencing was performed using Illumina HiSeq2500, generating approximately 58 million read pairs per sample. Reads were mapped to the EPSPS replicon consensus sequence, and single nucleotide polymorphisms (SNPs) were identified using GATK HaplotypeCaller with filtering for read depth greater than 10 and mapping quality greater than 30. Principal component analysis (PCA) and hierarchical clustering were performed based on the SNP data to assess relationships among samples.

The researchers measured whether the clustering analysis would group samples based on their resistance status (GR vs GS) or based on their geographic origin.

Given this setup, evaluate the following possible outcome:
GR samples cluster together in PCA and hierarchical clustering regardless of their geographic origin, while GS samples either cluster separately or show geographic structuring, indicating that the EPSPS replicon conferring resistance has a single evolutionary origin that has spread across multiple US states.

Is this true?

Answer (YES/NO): YES